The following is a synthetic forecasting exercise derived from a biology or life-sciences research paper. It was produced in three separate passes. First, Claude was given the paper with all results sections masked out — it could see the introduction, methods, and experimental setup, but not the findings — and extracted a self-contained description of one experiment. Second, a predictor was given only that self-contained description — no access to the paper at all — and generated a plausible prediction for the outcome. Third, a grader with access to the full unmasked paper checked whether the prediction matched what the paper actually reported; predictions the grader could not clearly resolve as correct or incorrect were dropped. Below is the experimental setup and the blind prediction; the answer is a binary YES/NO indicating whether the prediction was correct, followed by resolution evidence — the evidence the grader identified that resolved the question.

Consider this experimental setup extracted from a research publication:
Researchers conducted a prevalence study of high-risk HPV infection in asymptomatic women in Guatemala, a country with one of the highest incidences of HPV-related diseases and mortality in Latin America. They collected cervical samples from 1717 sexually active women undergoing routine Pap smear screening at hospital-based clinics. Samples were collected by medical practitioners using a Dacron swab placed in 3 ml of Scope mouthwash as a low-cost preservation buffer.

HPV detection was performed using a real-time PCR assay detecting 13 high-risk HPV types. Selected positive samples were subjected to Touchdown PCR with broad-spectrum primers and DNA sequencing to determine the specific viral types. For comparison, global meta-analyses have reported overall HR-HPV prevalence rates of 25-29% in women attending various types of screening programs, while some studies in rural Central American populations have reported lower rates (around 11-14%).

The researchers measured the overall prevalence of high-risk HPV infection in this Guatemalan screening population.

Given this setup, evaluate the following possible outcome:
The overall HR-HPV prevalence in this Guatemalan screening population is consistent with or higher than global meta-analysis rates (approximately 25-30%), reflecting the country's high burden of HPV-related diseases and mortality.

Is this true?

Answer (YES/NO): NO